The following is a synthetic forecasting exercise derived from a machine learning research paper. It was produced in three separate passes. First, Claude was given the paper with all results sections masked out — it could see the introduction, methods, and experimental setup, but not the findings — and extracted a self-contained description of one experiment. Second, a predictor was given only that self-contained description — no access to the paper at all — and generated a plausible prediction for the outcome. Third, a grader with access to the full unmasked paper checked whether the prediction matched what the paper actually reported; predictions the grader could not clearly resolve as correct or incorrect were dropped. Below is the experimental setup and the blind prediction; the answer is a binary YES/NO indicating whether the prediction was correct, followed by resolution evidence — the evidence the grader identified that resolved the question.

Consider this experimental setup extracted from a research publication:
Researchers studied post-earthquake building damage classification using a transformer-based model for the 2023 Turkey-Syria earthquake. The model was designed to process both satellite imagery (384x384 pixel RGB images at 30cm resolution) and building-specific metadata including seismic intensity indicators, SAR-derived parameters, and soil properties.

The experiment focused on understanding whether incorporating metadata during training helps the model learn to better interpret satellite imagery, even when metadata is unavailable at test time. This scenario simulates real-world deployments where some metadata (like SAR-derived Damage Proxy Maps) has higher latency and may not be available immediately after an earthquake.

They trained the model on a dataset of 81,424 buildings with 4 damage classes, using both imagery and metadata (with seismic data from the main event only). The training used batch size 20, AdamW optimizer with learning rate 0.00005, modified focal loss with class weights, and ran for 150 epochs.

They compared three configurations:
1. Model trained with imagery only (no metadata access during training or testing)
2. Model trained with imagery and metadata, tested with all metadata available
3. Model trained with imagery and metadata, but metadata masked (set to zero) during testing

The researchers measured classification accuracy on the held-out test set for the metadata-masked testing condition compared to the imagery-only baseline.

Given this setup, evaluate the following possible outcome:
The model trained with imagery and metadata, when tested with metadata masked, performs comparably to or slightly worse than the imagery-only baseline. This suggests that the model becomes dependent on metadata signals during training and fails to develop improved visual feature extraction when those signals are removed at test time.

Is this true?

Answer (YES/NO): NO